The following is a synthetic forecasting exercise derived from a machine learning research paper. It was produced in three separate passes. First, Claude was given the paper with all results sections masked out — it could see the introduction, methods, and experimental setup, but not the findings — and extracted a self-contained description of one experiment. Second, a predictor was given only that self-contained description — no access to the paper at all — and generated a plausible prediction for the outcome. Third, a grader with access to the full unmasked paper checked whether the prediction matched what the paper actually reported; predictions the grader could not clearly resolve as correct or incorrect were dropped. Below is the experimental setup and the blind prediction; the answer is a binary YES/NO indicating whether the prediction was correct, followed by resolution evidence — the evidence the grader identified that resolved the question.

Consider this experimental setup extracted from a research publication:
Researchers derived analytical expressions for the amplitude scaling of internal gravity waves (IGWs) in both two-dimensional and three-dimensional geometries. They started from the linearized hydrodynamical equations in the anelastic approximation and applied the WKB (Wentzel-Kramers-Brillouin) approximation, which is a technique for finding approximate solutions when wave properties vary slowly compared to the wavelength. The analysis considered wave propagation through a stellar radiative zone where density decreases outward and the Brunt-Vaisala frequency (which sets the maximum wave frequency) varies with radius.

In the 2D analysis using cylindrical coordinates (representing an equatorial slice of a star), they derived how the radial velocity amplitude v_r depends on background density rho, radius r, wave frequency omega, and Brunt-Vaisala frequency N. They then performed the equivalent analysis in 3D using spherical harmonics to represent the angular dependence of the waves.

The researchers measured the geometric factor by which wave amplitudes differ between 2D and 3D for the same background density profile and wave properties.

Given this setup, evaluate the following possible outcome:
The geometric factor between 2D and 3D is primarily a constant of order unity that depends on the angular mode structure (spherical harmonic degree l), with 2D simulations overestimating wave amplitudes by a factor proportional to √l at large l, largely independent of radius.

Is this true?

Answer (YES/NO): NO